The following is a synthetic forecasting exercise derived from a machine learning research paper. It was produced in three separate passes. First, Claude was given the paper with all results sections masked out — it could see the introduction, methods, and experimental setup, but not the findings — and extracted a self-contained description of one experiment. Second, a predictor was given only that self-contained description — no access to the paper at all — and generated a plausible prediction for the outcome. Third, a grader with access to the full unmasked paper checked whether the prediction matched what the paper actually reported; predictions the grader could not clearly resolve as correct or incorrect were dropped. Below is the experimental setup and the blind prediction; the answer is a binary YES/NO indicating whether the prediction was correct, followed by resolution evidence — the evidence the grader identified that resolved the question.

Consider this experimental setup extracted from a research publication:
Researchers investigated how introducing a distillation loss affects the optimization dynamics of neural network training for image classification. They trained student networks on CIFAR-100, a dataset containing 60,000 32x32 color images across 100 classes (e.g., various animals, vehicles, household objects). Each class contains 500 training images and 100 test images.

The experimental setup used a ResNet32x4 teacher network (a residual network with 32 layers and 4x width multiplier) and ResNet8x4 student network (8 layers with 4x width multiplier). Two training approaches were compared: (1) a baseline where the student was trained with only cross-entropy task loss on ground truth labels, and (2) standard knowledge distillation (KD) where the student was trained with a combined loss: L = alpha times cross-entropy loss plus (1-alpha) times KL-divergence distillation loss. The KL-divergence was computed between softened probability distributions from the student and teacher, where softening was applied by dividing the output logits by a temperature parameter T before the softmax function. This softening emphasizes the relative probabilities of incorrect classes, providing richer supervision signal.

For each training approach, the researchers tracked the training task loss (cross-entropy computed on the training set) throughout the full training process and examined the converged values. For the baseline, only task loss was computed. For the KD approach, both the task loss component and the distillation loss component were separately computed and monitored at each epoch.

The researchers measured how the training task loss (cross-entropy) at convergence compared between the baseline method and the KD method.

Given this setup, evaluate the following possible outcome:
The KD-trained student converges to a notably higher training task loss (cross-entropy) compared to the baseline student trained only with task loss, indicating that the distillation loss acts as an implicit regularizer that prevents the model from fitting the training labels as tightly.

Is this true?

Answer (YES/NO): YES